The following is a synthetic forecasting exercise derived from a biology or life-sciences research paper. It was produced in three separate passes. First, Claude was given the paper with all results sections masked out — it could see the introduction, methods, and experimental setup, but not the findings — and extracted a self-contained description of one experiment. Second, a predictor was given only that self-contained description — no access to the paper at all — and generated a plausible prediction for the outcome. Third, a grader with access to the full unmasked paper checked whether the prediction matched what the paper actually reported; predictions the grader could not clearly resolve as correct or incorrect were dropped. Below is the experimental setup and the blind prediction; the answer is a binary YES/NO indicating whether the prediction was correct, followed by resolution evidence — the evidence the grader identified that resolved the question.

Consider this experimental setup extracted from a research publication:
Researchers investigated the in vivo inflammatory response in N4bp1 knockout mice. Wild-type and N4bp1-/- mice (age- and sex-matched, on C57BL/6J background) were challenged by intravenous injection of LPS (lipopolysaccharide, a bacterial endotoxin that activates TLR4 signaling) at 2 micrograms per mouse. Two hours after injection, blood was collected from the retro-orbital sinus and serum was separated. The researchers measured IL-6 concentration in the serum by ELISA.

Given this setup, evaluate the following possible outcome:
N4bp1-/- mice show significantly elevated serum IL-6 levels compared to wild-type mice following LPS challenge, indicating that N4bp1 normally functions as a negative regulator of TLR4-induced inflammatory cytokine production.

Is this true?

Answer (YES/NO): NO